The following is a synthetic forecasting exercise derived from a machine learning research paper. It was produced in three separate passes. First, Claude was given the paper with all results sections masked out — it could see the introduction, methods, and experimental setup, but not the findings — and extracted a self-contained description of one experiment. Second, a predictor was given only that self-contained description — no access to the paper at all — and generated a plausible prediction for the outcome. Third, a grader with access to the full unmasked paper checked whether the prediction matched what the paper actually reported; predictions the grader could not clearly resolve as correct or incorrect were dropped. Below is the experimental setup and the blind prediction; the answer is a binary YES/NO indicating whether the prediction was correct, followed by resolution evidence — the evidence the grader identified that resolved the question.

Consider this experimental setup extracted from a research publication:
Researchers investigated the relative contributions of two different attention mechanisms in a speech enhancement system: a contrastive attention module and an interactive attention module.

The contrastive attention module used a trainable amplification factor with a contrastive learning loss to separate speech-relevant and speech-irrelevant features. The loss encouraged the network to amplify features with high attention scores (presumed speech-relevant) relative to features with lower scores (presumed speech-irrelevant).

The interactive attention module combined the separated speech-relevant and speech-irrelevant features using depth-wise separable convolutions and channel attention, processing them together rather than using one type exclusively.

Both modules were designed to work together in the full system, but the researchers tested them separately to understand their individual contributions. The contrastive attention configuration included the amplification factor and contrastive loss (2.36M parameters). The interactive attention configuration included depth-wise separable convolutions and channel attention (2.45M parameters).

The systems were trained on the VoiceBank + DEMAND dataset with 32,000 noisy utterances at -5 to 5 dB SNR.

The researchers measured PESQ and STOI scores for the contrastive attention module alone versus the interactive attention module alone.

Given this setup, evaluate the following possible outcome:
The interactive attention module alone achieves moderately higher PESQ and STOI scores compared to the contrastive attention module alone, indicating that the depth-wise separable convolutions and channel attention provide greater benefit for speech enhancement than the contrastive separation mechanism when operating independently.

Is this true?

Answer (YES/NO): NO